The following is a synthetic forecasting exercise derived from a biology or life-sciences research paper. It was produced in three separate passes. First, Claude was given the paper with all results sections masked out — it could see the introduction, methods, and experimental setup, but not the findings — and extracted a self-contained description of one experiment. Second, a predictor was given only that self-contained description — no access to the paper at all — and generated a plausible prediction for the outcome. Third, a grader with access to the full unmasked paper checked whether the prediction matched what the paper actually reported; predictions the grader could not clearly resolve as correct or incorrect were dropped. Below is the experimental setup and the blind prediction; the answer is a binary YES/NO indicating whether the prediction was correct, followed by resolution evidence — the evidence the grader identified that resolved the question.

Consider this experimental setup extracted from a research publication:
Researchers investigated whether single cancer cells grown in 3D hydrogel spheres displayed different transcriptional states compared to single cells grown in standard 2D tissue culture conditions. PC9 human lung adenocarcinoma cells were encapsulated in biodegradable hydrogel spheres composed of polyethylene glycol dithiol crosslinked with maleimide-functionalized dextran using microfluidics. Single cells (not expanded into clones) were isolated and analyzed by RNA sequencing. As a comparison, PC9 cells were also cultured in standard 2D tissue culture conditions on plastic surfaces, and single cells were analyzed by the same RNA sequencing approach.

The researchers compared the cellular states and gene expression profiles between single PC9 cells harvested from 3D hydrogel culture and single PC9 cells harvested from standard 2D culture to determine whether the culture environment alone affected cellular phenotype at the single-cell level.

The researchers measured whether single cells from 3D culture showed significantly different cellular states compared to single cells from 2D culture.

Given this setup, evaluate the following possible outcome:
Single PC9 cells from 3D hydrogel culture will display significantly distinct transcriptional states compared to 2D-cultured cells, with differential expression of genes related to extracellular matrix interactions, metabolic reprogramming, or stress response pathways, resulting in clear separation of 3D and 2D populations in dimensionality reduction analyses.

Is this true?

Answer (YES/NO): NO